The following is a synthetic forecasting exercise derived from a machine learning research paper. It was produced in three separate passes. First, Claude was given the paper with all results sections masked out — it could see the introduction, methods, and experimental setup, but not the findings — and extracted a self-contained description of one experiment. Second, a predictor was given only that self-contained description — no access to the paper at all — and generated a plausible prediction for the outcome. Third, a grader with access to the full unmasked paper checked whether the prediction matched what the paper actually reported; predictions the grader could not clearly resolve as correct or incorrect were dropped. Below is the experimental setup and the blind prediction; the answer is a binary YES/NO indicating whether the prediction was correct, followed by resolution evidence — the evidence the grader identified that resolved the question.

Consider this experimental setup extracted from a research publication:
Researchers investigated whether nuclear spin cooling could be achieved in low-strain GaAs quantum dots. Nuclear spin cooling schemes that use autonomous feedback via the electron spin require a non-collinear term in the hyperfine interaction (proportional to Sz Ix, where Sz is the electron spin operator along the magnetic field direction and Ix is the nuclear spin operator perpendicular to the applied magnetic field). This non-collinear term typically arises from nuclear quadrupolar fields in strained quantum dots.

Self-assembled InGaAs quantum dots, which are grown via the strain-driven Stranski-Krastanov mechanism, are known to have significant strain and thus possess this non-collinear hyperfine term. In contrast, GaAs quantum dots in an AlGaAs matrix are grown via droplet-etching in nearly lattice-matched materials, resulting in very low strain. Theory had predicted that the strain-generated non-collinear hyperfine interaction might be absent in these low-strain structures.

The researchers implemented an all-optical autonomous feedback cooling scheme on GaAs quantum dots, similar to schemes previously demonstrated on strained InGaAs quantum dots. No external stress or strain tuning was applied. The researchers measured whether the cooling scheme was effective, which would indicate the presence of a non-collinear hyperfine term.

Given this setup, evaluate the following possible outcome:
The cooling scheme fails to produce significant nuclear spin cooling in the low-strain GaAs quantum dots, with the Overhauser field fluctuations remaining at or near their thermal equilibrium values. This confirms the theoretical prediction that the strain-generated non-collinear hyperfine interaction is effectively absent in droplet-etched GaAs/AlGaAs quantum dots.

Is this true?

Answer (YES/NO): NO